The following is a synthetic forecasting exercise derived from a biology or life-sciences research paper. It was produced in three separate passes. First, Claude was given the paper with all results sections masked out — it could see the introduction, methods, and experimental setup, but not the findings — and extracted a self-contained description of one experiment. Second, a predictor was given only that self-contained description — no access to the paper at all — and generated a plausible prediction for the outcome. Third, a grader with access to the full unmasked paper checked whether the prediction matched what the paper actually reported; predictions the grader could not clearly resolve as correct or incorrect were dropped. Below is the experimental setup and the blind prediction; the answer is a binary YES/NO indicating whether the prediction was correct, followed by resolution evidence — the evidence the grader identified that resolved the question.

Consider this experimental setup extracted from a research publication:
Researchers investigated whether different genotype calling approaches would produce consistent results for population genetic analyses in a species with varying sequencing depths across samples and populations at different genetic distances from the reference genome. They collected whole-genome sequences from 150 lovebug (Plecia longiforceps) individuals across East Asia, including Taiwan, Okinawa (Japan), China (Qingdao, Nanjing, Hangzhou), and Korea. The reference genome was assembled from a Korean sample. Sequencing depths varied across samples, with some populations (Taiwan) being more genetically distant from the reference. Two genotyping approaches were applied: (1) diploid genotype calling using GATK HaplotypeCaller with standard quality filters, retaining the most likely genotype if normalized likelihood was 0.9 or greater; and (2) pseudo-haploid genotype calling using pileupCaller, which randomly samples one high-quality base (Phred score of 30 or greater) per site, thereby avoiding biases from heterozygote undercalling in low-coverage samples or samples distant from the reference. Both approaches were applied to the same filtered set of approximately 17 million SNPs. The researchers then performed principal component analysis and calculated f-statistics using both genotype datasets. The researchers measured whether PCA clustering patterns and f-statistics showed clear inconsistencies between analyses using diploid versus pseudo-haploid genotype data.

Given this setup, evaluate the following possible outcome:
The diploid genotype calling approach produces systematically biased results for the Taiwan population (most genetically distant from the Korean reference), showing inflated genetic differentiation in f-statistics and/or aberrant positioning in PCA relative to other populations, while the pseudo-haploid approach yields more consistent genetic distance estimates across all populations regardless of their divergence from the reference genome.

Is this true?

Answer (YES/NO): NO